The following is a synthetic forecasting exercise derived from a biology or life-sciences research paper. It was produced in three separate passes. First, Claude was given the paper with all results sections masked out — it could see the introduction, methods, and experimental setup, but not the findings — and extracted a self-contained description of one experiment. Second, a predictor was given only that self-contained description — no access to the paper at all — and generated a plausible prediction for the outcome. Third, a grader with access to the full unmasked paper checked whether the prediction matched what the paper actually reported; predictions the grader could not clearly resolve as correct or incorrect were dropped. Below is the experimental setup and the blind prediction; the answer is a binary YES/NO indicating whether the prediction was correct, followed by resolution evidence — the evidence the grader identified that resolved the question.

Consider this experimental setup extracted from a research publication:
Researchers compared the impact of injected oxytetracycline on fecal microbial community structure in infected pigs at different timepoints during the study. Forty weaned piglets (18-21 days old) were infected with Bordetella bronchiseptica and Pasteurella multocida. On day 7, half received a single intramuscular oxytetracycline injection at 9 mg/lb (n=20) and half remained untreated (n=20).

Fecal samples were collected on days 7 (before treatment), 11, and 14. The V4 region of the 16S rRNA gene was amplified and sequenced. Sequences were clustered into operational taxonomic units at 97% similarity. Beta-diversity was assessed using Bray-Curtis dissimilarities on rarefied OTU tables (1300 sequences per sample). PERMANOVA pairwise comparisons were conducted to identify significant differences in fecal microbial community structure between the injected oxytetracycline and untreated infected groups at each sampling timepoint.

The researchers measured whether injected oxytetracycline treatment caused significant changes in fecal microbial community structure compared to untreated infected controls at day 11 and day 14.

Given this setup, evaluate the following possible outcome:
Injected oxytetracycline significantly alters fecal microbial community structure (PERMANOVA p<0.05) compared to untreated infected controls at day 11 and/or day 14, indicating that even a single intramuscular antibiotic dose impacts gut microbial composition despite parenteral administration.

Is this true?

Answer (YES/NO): YES